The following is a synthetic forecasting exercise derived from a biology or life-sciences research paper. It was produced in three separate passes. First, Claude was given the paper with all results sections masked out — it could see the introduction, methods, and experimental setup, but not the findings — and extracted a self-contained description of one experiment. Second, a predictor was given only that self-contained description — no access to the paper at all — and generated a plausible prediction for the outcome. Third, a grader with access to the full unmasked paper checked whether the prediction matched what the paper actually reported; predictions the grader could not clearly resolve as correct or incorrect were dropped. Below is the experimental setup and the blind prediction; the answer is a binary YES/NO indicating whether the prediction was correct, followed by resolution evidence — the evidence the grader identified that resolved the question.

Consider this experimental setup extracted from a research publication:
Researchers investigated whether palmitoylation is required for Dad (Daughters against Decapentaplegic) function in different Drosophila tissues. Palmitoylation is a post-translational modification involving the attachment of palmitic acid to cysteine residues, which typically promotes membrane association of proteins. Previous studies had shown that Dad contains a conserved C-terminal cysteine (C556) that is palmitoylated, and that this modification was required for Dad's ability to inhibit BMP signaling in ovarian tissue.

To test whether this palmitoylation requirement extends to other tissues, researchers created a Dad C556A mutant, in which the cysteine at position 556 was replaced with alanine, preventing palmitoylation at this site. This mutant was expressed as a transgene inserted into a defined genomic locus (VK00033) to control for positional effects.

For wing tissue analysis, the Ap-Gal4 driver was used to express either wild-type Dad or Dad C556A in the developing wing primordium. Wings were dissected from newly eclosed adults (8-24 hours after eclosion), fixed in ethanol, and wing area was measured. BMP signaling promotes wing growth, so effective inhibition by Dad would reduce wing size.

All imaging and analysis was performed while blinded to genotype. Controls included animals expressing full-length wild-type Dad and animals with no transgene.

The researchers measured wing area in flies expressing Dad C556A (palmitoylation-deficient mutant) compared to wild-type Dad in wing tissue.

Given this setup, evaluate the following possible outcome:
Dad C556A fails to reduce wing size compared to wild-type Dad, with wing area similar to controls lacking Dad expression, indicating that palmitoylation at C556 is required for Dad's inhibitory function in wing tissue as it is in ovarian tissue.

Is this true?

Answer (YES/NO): NO